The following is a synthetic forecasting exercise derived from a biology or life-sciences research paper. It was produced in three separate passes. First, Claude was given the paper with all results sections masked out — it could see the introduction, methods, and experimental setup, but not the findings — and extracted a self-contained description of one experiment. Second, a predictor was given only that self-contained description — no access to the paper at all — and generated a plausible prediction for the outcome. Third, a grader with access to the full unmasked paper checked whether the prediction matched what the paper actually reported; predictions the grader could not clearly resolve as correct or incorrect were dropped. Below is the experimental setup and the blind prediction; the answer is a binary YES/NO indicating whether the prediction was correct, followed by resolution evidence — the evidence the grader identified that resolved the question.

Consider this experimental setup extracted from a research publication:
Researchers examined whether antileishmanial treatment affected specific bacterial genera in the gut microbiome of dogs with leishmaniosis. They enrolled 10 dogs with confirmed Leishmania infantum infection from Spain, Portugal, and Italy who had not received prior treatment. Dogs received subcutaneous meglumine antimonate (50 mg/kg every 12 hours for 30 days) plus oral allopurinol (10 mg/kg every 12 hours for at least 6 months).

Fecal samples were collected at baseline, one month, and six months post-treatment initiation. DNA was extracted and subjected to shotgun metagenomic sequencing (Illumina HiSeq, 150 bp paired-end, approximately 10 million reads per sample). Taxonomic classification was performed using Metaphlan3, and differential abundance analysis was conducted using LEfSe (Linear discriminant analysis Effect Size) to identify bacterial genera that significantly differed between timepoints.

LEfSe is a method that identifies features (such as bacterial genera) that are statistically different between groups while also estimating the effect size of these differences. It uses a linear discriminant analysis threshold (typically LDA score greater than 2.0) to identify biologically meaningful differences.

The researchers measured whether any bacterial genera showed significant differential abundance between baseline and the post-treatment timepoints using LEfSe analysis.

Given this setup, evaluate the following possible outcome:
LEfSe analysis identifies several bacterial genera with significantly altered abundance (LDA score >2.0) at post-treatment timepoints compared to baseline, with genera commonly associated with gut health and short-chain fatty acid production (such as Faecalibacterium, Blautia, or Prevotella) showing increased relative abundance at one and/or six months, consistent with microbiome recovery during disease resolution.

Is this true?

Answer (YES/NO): NO